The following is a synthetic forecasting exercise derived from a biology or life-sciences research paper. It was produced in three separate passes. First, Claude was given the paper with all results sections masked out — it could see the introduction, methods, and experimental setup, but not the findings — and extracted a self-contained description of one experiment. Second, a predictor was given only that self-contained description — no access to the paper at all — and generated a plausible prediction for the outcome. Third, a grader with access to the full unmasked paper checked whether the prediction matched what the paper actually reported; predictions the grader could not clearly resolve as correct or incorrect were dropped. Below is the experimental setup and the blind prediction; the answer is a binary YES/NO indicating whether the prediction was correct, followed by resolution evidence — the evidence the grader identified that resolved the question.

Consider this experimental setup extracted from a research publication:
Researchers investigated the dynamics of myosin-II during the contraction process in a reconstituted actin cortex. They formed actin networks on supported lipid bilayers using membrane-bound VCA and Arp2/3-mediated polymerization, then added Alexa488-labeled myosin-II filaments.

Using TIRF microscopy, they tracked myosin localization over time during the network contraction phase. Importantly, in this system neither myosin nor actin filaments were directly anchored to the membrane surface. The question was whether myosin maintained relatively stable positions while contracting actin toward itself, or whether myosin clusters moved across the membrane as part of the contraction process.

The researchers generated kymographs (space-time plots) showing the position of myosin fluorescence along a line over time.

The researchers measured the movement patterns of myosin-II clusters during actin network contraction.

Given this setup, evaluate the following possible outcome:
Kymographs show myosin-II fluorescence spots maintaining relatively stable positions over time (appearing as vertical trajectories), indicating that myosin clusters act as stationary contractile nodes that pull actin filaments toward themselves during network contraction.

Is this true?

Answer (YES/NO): NO